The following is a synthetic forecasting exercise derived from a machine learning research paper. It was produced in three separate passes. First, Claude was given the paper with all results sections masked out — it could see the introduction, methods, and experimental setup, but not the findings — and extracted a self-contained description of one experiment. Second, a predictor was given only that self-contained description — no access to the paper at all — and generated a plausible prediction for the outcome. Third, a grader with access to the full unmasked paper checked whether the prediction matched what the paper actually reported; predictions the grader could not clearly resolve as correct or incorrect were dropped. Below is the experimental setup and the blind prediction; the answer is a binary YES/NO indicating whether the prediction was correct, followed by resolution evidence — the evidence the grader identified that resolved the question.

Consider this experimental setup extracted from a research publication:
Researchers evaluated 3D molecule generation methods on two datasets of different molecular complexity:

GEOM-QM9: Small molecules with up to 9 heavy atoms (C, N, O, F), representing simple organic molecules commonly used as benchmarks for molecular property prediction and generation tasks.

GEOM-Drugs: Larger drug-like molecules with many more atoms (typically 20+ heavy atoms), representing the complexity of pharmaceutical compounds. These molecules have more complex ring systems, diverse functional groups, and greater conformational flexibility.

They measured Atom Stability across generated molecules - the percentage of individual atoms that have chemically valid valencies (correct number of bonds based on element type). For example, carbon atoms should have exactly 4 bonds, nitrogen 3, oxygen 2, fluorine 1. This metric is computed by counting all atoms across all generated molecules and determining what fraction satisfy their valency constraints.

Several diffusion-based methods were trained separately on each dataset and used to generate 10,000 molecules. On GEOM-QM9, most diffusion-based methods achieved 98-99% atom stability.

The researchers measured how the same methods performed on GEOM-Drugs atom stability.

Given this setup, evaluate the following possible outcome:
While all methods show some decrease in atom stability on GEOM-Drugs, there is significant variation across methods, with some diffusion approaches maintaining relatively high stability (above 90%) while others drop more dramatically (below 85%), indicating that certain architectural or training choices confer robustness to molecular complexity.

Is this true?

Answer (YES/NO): NO